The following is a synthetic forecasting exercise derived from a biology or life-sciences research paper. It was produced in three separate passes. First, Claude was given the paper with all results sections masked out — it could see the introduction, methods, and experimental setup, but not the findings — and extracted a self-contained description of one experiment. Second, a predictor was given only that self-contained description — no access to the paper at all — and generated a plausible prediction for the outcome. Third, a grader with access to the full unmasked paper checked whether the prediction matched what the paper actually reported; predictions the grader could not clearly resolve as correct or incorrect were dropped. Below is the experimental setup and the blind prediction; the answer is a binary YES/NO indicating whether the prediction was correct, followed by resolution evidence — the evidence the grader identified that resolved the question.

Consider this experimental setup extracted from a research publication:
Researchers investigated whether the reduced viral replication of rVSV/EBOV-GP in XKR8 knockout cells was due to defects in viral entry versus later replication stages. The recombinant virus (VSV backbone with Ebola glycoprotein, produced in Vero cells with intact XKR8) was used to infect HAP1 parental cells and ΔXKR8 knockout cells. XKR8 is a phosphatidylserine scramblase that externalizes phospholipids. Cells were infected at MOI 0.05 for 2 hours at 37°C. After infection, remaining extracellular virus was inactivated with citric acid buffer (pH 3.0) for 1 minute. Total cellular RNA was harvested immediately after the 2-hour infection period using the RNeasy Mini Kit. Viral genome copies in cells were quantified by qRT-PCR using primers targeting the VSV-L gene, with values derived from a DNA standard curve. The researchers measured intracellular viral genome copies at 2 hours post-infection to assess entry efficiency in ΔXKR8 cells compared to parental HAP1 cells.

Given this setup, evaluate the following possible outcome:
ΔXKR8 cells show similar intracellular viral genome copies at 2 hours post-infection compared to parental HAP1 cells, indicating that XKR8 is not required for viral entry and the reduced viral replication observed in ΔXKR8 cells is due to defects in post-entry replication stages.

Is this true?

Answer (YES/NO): YES